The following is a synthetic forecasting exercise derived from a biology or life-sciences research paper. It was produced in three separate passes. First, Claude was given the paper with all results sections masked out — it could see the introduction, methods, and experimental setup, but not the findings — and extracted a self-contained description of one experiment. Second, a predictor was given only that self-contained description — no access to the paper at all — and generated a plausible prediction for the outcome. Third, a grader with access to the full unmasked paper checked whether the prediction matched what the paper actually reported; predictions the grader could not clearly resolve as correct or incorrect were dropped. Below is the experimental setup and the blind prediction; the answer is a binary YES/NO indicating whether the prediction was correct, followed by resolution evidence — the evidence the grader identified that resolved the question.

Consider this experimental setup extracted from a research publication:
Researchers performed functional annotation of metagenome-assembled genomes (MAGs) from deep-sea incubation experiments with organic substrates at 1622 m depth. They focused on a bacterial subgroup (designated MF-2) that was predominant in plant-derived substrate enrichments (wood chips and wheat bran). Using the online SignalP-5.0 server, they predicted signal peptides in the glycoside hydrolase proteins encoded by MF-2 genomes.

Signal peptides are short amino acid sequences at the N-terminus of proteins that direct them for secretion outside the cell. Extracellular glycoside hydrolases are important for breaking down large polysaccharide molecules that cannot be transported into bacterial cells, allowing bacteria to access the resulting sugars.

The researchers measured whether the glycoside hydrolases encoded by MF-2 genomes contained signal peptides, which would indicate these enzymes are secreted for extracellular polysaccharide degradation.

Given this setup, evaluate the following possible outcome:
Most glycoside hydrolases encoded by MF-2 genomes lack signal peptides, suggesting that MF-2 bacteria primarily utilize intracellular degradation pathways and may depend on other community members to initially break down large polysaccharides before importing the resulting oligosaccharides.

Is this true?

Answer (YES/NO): NO